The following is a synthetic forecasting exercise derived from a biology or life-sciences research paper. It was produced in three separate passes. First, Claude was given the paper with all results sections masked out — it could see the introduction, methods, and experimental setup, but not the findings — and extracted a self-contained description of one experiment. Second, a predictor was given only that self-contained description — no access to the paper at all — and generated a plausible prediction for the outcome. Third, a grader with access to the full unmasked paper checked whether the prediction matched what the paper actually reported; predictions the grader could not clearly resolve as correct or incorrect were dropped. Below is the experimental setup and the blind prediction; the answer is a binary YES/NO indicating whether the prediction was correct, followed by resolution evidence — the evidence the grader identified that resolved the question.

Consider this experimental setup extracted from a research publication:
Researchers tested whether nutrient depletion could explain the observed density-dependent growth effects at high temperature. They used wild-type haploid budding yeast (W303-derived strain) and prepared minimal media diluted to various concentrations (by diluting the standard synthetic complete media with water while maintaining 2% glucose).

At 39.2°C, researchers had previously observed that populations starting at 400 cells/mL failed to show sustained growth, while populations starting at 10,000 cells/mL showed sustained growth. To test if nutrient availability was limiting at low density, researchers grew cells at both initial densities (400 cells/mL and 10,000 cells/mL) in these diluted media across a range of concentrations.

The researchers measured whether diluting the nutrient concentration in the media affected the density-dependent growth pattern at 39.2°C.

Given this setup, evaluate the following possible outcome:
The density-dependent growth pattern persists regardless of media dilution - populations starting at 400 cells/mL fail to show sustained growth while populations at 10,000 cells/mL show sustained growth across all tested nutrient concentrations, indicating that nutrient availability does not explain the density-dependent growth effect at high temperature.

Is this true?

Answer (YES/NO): YES